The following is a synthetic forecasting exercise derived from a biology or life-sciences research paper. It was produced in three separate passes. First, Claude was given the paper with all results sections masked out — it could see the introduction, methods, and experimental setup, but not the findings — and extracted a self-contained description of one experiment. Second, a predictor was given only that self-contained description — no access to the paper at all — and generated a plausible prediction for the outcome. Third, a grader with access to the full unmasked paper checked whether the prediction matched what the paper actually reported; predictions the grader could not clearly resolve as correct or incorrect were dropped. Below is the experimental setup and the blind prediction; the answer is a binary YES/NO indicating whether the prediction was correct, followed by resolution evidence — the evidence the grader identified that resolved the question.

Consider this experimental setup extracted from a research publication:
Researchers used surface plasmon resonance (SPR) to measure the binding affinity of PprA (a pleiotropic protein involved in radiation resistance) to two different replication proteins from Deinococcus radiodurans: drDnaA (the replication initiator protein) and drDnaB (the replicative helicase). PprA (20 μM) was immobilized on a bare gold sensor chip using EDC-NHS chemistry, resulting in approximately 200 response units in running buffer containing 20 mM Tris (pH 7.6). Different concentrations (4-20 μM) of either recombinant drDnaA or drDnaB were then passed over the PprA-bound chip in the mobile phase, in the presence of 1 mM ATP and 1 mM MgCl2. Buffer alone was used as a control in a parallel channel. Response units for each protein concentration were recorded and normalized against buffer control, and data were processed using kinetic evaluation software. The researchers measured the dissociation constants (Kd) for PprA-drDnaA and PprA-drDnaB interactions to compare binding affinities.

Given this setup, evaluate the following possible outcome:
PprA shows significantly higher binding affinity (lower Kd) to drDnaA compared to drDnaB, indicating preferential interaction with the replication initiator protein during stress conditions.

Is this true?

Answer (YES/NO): YES